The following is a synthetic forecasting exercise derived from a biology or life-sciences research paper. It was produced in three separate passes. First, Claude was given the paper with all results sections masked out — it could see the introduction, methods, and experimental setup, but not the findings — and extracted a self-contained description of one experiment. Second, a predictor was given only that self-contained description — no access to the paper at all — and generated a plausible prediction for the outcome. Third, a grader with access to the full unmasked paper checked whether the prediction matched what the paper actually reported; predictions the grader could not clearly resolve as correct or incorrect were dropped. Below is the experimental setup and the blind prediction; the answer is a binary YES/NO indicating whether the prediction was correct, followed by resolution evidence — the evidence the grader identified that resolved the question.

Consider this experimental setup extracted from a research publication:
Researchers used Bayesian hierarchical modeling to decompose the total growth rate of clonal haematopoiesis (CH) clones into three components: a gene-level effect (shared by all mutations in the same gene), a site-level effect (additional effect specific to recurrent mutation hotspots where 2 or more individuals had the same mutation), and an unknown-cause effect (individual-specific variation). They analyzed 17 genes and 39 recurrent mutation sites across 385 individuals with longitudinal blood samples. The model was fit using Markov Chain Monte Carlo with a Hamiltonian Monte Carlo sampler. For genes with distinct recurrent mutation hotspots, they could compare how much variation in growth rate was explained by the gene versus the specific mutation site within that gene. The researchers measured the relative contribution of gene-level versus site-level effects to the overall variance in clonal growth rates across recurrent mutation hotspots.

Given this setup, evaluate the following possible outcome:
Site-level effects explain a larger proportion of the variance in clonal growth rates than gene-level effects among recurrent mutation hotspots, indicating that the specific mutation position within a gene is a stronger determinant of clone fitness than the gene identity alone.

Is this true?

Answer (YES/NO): NO